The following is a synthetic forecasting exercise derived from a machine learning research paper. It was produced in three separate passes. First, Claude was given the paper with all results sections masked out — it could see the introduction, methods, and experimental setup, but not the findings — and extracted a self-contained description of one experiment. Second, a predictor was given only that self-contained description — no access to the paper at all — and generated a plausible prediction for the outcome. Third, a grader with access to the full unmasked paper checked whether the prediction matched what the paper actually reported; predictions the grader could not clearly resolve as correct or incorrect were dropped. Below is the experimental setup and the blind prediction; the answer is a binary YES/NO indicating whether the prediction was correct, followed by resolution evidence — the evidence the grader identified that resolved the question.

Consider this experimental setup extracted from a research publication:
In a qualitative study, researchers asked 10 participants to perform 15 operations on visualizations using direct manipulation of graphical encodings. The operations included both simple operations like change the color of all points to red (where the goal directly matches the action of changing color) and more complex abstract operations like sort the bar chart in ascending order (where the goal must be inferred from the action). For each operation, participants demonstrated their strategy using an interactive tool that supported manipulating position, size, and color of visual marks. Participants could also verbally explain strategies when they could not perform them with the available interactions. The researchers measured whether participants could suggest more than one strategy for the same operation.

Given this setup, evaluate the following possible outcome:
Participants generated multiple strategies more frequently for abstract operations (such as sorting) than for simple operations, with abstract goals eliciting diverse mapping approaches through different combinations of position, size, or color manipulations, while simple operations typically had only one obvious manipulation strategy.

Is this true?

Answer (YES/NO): NO